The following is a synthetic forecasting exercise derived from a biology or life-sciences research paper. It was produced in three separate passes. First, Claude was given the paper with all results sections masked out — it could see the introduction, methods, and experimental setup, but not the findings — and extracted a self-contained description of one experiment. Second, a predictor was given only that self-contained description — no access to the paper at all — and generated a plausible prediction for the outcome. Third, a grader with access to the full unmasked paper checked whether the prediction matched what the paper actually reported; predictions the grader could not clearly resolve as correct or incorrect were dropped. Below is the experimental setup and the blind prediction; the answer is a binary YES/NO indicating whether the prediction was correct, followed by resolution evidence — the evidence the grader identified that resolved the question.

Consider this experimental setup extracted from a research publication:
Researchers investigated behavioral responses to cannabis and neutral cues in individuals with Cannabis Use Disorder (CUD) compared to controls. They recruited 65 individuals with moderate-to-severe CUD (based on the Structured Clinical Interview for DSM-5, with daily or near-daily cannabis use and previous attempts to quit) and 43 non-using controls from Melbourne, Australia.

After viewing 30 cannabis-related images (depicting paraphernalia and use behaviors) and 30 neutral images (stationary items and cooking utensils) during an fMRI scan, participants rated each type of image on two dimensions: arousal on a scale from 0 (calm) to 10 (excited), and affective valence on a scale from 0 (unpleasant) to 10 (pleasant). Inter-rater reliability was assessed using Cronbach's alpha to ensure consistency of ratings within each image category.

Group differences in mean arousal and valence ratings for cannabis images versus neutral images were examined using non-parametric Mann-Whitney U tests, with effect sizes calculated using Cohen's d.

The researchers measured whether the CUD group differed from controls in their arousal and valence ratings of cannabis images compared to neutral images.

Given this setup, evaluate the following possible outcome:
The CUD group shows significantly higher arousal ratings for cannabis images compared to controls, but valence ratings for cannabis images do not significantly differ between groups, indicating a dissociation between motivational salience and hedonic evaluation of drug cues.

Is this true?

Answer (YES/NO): NO